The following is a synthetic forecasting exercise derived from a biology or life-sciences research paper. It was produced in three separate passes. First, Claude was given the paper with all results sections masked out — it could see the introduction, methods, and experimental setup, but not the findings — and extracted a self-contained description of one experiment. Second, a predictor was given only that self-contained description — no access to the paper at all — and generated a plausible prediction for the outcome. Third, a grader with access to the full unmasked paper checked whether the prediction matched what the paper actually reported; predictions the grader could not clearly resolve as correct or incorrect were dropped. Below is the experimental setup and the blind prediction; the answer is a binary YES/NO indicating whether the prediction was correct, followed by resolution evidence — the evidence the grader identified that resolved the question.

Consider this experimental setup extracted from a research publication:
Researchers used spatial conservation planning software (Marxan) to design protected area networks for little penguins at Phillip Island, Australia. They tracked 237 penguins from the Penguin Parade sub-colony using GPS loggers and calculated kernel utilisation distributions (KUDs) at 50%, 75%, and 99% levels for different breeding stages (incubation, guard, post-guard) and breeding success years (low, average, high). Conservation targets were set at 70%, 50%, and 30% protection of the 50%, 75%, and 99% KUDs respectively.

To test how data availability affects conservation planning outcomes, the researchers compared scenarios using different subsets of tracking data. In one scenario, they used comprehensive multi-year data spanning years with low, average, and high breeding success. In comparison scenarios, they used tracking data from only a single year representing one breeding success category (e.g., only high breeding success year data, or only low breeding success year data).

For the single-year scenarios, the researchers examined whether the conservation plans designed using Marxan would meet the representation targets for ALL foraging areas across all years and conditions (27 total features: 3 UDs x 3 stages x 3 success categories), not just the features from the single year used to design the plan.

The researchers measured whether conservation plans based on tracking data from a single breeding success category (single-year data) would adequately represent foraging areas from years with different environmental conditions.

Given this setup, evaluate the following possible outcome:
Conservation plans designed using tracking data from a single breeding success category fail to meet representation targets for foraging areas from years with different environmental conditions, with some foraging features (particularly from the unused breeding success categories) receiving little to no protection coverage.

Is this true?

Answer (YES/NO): YES